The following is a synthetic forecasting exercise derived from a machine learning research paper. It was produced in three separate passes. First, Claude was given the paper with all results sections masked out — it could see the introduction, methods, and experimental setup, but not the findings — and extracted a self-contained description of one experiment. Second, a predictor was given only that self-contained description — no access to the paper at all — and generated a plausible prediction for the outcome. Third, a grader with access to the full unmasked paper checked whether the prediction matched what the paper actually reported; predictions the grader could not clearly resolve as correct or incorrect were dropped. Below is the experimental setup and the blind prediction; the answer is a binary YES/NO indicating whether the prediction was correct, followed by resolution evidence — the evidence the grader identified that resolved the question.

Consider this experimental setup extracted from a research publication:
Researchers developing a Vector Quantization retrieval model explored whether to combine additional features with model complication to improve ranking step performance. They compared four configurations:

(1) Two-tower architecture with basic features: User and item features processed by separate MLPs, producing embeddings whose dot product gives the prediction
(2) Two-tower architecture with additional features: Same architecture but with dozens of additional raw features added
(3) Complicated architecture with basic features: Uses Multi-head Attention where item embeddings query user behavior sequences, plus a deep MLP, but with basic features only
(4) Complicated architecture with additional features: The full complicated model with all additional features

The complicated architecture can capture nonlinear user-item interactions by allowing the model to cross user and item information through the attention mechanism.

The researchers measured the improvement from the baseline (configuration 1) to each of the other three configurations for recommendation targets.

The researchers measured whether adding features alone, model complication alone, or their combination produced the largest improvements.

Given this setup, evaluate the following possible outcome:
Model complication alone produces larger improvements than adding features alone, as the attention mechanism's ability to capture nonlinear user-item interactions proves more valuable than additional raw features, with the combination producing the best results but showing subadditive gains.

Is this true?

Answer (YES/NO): NO